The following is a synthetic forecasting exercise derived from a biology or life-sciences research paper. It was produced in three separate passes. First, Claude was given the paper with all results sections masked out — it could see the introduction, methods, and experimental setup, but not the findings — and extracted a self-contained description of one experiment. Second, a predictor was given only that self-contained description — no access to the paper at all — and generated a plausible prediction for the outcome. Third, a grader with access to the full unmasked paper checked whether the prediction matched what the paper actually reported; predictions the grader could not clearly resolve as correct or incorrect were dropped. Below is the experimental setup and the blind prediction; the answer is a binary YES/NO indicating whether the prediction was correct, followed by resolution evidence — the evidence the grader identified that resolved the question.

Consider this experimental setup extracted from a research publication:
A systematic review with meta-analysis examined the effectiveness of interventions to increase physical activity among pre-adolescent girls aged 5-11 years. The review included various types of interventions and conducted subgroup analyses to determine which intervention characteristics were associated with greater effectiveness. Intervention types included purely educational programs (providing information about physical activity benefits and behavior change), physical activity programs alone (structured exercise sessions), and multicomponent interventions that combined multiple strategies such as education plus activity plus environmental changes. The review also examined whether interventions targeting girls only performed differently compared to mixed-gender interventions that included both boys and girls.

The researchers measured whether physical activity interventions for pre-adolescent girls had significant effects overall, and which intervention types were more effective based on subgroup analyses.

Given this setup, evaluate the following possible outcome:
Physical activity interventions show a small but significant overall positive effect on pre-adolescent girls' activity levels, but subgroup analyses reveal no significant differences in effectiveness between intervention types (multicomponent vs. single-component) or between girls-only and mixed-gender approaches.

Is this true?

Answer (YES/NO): NO